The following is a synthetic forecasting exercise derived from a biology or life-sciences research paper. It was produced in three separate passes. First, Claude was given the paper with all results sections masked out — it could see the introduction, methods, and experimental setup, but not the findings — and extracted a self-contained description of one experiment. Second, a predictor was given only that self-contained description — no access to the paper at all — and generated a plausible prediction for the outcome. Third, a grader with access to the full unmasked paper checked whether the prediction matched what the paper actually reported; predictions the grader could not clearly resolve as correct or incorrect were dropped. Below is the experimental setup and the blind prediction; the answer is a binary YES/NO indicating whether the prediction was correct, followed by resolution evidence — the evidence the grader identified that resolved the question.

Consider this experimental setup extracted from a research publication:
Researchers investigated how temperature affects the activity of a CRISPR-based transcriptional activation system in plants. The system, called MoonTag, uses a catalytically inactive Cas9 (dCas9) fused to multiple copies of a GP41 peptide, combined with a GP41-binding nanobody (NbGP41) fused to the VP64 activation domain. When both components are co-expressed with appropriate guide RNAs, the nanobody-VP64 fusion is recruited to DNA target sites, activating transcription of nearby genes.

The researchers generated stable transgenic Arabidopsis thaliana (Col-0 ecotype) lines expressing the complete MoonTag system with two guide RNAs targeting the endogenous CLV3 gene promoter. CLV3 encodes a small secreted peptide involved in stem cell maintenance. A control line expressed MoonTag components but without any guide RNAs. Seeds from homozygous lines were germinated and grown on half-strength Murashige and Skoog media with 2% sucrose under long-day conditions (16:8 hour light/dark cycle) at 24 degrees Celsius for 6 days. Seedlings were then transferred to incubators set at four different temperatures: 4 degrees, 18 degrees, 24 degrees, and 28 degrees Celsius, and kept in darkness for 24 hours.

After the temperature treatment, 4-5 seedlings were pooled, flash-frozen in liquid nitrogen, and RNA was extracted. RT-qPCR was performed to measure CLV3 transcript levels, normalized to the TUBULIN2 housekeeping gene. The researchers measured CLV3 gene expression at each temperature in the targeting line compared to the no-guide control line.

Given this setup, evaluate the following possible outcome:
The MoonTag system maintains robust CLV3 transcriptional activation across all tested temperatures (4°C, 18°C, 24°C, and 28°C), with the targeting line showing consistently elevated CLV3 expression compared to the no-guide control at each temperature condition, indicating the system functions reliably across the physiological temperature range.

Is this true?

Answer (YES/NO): YES